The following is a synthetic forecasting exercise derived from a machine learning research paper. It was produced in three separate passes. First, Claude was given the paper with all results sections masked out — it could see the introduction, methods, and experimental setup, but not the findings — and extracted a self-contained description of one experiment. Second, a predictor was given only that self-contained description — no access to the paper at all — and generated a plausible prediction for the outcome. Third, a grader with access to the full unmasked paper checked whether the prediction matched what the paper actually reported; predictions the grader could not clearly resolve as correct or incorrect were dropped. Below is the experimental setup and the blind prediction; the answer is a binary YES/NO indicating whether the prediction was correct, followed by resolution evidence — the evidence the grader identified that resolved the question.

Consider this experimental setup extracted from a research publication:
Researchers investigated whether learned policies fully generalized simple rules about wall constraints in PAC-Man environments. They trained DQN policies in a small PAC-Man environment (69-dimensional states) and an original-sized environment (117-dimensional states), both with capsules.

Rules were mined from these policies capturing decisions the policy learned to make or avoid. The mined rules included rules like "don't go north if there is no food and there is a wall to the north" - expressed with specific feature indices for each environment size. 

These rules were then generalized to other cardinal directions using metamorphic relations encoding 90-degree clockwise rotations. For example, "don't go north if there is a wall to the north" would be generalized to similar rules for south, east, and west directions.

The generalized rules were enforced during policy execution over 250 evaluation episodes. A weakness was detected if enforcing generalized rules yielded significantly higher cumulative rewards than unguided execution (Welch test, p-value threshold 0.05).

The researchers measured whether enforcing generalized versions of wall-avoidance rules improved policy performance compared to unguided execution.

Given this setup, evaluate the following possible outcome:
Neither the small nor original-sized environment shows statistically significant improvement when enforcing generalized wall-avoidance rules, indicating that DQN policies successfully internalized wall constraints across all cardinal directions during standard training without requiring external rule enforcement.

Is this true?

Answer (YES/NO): NO